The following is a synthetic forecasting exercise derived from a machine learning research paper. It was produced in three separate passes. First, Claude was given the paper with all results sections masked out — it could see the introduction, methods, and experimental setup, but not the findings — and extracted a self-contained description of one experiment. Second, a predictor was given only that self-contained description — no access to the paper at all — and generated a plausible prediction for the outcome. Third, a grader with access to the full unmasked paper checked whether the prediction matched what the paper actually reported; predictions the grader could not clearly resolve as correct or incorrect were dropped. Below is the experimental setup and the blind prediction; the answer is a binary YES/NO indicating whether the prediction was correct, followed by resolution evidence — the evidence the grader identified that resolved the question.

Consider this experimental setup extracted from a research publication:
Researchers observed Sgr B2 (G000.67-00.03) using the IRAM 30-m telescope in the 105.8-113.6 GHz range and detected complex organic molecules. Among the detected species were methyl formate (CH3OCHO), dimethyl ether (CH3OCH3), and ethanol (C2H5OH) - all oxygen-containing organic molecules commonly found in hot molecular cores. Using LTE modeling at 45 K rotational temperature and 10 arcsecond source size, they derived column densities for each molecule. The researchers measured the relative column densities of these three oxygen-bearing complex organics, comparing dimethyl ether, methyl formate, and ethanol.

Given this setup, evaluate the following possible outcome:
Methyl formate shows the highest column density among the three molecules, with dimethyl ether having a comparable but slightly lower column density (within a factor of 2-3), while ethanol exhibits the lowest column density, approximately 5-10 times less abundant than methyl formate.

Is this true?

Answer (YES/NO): NO